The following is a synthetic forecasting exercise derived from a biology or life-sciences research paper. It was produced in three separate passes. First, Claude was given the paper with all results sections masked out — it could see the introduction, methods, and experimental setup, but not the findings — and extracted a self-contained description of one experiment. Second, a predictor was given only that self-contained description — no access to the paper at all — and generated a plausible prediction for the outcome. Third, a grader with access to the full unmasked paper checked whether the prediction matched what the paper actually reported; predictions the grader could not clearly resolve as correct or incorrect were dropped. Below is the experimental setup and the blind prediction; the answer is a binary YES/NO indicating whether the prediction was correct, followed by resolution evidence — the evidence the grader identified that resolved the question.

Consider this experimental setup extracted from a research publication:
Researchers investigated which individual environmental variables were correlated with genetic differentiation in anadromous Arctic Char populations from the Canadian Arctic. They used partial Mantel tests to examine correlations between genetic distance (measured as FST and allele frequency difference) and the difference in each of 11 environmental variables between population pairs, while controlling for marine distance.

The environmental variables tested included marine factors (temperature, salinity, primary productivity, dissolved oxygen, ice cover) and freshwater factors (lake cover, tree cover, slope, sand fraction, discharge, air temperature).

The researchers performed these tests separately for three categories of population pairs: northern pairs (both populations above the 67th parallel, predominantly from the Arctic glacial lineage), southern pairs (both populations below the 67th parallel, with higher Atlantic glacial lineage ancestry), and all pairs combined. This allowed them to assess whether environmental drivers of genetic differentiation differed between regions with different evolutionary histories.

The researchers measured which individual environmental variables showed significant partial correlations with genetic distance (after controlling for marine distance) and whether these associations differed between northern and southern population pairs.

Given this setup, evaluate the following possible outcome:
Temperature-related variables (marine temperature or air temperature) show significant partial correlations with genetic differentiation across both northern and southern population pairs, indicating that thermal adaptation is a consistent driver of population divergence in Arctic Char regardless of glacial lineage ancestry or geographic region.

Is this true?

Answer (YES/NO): NO